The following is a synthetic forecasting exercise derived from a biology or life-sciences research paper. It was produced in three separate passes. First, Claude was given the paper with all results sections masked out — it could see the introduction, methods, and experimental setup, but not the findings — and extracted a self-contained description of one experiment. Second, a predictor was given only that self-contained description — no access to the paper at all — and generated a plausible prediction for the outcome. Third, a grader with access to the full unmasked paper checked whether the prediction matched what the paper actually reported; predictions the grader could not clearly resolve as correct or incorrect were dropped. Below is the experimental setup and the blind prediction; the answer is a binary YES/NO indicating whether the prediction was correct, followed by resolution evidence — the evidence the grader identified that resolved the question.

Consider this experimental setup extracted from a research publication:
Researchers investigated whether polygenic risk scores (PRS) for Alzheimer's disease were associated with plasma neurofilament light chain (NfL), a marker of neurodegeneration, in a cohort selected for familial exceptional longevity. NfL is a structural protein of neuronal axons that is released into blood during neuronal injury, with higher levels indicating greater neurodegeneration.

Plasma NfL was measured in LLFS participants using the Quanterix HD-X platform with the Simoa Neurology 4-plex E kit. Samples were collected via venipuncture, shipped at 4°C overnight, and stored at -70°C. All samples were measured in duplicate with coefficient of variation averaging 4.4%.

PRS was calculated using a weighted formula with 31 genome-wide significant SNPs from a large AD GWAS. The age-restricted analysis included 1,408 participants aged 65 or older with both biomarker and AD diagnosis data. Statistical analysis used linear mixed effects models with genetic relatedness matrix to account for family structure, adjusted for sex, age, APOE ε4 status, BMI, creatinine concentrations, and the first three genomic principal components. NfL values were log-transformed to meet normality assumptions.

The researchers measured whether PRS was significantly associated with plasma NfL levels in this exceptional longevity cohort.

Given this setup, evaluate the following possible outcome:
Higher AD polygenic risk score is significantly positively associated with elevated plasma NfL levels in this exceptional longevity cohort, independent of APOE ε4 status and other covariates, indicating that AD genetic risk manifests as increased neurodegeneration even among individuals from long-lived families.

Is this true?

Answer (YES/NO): NO